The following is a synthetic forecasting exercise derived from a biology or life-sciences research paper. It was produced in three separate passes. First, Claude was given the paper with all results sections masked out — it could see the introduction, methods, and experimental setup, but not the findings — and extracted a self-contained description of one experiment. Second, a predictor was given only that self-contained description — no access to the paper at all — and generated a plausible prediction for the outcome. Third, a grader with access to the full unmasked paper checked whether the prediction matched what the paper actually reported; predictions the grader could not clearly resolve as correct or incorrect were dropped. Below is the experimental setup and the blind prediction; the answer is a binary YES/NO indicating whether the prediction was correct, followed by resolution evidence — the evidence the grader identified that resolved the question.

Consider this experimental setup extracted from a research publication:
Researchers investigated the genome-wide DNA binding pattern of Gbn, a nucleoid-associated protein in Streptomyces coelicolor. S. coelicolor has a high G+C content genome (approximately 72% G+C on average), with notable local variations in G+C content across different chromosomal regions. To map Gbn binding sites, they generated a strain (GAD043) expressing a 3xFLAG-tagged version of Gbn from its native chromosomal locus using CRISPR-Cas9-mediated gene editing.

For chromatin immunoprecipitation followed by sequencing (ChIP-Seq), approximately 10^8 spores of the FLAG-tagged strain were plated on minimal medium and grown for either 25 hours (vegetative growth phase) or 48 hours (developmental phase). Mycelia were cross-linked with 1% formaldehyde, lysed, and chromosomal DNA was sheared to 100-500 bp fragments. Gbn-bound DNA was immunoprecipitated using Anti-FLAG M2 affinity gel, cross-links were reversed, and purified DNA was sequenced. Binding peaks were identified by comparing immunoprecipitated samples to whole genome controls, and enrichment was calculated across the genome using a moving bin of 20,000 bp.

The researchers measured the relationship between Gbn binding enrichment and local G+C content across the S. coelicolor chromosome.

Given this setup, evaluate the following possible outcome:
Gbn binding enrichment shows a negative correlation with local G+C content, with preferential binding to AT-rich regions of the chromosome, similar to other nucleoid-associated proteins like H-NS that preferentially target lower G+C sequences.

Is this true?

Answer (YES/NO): YES